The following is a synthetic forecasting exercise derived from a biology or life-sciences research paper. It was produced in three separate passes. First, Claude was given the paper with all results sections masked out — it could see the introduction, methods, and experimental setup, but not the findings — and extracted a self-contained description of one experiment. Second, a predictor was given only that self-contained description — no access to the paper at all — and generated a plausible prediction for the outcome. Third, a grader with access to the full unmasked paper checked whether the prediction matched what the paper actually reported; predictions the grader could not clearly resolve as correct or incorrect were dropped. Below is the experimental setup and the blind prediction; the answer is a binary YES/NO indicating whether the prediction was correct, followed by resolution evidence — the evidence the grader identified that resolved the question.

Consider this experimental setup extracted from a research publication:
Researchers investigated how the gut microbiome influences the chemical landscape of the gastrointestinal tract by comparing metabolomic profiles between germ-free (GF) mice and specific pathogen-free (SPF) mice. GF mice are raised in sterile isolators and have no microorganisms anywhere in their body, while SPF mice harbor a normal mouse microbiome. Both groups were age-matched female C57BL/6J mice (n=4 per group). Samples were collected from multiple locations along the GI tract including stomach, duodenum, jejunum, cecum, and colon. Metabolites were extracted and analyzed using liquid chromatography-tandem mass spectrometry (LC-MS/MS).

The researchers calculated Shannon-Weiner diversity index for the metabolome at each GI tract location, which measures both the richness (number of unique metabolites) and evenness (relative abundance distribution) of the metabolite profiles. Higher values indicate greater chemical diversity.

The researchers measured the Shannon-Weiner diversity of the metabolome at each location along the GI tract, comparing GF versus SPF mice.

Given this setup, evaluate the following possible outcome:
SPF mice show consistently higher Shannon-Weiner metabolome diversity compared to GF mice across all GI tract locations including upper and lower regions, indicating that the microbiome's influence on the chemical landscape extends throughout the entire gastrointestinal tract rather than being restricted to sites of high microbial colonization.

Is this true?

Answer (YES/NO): NO